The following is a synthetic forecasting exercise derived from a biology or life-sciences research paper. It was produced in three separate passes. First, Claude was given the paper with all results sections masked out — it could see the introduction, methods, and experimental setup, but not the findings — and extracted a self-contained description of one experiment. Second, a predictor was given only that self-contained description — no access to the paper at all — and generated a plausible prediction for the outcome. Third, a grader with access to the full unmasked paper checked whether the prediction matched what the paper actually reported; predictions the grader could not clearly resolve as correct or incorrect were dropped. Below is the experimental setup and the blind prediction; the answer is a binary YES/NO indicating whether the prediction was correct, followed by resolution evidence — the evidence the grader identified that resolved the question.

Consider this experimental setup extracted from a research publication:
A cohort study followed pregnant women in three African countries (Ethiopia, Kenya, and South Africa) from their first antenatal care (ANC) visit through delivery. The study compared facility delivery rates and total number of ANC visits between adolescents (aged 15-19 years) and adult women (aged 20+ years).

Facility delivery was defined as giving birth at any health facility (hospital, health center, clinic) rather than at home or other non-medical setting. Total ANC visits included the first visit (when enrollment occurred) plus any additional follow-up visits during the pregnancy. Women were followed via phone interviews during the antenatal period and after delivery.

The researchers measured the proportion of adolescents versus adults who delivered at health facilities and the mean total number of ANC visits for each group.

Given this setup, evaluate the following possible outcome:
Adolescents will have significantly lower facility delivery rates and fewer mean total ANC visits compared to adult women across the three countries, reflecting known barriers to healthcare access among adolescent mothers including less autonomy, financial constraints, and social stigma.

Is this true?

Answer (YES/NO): NO